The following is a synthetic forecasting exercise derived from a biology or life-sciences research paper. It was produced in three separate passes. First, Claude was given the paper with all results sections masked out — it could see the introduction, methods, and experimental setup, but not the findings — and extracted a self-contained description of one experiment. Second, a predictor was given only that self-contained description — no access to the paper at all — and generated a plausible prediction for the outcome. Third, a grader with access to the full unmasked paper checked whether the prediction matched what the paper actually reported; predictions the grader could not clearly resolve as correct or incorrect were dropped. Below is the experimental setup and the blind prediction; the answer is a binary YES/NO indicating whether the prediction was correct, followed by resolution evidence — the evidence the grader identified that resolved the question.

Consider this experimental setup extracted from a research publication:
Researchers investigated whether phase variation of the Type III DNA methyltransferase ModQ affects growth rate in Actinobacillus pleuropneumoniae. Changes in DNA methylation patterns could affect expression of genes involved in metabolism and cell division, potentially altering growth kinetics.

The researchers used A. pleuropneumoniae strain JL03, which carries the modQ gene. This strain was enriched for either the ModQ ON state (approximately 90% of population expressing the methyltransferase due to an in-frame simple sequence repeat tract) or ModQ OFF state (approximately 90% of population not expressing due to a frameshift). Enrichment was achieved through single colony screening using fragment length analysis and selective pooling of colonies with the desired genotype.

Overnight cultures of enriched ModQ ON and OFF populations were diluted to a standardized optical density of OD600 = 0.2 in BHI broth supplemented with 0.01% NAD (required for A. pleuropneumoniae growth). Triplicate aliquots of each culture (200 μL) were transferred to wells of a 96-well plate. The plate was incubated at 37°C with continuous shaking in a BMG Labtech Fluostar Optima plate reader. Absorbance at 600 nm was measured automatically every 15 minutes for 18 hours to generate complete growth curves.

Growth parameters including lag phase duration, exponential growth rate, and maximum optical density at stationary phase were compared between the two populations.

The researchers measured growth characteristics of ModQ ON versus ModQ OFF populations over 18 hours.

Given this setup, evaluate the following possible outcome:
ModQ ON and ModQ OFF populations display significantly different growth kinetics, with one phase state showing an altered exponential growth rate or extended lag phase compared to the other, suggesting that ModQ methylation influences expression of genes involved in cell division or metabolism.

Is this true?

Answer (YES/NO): NO